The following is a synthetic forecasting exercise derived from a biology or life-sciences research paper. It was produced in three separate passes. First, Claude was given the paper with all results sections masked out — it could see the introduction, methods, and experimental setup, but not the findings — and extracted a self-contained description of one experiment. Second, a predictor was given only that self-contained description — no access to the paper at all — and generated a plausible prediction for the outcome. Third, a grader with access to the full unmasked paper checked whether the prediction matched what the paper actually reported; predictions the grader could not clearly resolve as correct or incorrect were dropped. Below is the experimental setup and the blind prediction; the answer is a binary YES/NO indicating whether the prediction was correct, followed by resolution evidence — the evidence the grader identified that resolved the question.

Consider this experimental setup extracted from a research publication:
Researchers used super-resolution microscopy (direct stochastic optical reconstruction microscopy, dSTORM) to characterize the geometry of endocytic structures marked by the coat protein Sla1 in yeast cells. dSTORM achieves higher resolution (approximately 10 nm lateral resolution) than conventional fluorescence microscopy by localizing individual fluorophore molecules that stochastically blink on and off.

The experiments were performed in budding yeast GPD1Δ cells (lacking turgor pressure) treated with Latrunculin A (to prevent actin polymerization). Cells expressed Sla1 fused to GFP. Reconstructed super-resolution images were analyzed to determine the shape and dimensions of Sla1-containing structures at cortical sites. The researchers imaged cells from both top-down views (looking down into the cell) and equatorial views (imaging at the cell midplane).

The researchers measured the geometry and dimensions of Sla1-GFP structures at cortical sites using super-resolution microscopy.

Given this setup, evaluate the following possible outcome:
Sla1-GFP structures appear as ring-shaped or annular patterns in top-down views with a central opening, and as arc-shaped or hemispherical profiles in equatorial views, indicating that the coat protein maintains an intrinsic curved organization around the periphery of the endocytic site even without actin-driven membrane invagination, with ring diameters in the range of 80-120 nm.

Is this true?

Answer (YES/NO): NO